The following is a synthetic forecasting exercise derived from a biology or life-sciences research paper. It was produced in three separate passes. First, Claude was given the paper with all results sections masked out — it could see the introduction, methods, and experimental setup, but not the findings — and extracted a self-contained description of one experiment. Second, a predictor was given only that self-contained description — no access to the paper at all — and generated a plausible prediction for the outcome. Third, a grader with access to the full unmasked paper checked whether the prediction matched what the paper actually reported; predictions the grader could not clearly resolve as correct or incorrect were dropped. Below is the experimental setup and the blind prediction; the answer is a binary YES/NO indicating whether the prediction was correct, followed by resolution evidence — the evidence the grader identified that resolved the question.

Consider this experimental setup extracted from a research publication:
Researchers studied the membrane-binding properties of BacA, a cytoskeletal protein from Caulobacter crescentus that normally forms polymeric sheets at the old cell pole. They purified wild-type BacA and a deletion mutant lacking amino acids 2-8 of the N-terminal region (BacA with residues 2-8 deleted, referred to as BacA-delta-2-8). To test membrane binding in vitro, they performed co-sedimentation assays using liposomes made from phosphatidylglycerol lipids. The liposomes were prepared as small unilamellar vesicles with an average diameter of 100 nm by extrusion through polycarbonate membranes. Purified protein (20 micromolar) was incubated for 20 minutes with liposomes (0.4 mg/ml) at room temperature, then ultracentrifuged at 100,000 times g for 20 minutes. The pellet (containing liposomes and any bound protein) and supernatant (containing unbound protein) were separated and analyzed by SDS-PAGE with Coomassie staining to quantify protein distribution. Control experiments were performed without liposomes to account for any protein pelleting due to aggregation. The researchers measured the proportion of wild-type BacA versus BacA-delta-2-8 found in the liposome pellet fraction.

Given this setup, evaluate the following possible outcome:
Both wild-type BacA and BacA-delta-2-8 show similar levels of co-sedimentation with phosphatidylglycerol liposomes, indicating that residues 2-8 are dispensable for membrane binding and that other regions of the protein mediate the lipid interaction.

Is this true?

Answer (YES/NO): NO